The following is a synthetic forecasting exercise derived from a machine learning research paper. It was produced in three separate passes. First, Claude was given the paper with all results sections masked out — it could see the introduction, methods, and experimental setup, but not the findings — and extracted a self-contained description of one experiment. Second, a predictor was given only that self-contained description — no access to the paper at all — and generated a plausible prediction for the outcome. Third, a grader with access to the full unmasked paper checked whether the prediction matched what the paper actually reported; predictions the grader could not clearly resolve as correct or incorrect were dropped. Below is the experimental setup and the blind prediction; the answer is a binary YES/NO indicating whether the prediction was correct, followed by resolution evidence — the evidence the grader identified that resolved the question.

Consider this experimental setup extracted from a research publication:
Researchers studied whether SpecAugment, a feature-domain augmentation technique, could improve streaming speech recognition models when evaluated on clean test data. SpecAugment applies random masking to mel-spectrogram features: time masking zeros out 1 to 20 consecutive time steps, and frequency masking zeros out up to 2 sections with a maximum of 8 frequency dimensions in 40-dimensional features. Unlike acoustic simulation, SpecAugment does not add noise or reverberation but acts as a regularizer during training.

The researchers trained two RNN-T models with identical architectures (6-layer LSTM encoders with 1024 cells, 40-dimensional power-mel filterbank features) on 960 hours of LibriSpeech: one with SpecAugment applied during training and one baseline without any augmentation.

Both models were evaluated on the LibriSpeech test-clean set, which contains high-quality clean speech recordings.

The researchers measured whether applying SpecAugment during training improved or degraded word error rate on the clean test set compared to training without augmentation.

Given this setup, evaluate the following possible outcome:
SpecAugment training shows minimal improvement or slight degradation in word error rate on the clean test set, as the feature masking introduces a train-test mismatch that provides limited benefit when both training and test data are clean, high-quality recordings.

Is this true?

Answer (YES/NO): NO